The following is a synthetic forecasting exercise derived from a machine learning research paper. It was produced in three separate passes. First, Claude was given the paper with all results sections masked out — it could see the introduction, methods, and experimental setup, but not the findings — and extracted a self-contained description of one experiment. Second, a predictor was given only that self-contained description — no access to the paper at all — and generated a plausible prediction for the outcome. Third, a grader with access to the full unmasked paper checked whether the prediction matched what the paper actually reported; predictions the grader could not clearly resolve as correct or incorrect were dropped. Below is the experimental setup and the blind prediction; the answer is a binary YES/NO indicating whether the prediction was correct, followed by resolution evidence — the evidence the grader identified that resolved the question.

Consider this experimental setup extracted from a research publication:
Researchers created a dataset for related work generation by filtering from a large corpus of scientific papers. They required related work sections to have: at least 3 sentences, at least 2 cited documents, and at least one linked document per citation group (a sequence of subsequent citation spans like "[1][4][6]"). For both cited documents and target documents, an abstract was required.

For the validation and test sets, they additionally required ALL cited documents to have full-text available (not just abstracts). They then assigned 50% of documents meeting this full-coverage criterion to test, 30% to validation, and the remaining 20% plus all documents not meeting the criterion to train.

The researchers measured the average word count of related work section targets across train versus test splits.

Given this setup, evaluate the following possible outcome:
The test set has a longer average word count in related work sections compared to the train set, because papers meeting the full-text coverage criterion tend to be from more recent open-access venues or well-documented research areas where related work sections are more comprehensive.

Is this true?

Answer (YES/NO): NO